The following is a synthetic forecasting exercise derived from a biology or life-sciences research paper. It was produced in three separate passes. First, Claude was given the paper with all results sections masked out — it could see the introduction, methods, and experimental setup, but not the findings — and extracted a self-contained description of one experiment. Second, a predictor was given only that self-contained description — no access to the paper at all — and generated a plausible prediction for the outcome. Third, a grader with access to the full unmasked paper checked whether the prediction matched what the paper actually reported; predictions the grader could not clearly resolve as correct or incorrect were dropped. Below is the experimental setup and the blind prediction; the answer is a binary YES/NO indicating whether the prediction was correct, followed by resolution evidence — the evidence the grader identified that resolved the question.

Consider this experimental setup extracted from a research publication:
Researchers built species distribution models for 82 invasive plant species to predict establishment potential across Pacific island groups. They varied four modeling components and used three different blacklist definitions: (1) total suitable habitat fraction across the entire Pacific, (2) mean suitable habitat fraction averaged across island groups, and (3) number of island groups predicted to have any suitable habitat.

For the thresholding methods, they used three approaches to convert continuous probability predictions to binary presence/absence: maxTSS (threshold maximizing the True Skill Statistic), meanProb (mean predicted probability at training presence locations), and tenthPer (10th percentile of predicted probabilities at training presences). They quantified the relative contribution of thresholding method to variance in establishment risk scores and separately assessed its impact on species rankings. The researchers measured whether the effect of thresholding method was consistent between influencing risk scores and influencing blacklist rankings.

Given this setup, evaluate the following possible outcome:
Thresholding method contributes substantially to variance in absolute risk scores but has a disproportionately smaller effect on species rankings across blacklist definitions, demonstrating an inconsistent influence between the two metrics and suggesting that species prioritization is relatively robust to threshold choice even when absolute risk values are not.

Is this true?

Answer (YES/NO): YES